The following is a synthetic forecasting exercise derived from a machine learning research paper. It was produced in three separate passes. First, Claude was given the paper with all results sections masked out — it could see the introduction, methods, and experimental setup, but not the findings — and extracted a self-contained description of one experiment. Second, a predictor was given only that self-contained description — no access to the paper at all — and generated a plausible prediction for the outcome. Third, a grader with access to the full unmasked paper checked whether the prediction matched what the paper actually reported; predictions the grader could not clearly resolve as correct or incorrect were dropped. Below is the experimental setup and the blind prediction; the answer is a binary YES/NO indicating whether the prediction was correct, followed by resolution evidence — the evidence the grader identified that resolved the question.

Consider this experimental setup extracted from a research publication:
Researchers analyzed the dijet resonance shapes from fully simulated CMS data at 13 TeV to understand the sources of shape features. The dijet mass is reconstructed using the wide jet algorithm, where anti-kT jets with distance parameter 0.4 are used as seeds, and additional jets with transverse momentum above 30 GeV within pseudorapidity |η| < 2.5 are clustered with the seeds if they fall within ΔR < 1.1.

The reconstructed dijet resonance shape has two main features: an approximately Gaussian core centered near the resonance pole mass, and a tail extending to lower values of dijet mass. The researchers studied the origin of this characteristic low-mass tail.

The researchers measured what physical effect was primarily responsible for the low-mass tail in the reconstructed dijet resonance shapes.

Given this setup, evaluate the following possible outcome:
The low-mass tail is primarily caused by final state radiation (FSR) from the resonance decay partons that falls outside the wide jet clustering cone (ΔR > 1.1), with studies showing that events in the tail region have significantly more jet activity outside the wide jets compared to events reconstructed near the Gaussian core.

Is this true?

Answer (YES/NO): NO